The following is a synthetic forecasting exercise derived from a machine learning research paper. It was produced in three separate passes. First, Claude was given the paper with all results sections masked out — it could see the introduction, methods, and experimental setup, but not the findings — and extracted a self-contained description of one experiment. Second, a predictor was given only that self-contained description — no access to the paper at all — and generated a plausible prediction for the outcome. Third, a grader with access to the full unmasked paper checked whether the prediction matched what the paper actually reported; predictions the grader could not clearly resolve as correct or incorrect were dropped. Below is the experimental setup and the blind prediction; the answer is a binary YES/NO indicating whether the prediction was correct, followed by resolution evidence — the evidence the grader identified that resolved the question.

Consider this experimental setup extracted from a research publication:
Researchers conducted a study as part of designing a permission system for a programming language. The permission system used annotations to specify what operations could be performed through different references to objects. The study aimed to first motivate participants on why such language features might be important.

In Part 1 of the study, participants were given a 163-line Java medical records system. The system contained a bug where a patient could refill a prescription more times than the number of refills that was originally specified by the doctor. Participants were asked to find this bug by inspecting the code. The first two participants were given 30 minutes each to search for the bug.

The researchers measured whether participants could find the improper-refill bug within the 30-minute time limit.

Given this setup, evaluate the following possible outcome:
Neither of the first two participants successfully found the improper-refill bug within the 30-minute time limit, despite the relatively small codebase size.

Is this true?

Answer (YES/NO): NO